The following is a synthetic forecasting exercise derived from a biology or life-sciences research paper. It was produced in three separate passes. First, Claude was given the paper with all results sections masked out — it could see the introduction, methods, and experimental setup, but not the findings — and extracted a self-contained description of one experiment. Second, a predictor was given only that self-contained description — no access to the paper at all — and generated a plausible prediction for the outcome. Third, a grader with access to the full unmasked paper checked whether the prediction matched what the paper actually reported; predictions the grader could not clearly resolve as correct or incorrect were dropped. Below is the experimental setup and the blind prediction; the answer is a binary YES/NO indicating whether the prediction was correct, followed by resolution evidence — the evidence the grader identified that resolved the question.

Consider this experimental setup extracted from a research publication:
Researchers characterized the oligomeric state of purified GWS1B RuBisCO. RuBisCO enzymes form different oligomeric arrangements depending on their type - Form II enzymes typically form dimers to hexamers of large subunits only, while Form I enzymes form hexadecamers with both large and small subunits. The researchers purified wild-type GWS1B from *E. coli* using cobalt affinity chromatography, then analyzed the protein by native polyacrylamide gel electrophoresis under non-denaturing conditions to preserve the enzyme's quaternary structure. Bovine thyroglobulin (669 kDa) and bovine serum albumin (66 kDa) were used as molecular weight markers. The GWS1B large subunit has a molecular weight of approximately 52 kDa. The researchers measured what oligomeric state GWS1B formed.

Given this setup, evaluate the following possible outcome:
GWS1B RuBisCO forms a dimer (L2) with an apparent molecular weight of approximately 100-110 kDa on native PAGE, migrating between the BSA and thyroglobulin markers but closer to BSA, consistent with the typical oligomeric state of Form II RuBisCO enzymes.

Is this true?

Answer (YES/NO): NO